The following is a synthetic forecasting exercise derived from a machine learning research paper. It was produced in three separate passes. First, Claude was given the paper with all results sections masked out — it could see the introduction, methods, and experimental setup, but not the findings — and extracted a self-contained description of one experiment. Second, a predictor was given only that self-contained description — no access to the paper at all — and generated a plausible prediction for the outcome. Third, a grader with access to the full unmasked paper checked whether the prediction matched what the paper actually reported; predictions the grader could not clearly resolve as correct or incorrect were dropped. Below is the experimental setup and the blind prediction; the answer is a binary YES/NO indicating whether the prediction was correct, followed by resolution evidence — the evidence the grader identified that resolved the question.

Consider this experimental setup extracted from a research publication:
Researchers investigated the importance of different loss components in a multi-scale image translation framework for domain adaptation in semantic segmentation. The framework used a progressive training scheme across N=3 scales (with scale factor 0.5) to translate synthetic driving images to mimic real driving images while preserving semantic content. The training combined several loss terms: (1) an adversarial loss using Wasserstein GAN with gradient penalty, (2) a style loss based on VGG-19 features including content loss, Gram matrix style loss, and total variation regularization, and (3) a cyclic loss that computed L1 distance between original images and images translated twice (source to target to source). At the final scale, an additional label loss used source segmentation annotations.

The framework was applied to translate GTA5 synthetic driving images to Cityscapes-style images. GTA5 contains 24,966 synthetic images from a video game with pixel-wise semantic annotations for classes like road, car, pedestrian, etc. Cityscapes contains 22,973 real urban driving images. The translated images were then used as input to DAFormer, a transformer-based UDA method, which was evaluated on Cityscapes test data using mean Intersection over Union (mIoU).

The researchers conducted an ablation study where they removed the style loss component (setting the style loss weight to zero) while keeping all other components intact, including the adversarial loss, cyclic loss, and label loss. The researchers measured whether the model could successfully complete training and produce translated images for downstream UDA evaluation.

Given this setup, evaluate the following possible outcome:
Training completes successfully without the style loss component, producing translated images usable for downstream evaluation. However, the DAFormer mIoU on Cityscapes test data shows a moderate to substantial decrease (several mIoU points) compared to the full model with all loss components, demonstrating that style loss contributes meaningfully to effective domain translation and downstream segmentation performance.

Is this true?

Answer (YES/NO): NO